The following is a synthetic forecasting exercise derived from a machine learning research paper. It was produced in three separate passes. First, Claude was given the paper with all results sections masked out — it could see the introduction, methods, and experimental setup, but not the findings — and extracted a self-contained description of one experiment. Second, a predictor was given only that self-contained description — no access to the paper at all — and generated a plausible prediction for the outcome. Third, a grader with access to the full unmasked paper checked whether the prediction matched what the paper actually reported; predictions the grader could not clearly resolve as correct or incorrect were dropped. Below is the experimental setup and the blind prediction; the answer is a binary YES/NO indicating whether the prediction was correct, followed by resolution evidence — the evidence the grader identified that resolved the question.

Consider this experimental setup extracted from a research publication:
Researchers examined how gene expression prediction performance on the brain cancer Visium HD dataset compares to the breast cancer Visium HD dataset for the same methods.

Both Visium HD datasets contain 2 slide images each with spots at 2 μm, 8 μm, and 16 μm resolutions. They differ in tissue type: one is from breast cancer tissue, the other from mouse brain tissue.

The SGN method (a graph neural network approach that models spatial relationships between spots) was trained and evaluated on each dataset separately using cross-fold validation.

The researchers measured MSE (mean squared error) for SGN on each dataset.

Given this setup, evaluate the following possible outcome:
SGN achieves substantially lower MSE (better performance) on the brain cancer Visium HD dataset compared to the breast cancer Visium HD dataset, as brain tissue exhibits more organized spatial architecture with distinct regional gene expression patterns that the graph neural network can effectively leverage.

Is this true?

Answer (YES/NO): NO